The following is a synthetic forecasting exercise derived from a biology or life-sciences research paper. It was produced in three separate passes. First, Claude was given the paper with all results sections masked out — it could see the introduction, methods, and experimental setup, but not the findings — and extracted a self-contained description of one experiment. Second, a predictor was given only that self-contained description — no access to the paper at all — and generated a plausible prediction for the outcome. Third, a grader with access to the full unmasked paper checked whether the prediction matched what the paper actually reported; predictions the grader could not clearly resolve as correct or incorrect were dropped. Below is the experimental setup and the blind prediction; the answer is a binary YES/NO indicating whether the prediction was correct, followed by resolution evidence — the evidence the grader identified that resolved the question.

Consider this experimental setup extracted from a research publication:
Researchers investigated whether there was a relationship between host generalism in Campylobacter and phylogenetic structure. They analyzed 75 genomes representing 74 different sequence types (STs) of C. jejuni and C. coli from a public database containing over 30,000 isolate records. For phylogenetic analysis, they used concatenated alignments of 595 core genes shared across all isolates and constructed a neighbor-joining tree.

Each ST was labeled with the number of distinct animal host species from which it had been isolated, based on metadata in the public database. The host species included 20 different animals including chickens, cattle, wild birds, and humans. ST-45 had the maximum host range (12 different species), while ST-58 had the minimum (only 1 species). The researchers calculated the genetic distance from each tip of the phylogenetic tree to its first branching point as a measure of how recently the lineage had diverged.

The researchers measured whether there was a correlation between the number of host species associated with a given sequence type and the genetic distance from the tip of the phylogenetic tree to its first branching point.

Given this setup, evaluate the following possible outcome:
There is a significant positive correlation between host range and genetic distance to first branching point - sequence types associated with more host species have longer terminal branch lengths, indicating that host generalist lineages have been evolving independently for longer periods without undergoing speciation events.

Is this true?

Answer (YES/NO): NO